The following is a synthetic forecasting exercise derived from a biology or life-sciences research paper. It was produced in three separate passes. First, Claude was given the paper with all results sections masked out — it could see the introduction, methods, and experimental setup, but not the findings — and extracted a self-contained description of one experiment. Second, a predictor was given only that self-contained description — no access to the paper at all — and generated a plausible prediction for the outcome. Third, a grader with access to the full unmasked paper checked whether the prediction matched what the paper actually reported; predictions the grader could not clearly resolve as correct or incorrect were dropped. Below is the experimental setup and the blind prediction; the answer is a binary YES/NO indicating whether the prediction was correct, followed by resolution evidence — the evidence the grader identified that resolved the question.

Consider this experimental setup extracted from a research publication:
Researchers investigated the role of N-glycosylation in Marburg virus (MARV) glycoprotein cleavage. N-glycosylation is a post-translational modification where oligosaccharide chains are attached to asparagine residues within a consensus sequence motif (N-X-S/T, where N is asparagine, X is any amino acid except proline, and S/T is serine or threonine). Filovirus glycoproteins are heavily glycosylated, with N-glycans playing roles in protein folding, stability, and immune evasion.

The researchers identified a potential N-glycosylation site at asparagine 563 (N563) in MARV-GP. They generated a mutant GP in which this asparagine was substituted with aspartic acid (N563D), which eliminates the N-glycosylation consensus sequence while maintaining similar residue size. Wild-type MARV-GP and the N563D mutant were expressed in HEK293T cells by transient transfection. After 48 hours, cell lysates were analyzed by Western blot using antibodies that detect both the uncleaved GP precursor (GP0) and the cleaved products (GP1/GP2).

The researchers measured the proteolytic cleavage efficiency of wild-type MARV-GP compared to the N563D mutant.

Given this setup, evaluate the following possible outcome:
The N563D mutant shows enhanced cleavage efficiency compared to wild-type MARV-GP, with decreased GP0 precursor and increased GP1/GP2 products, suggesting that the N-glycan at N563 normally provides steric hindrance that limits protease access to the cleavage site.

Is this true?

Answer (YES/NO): NO